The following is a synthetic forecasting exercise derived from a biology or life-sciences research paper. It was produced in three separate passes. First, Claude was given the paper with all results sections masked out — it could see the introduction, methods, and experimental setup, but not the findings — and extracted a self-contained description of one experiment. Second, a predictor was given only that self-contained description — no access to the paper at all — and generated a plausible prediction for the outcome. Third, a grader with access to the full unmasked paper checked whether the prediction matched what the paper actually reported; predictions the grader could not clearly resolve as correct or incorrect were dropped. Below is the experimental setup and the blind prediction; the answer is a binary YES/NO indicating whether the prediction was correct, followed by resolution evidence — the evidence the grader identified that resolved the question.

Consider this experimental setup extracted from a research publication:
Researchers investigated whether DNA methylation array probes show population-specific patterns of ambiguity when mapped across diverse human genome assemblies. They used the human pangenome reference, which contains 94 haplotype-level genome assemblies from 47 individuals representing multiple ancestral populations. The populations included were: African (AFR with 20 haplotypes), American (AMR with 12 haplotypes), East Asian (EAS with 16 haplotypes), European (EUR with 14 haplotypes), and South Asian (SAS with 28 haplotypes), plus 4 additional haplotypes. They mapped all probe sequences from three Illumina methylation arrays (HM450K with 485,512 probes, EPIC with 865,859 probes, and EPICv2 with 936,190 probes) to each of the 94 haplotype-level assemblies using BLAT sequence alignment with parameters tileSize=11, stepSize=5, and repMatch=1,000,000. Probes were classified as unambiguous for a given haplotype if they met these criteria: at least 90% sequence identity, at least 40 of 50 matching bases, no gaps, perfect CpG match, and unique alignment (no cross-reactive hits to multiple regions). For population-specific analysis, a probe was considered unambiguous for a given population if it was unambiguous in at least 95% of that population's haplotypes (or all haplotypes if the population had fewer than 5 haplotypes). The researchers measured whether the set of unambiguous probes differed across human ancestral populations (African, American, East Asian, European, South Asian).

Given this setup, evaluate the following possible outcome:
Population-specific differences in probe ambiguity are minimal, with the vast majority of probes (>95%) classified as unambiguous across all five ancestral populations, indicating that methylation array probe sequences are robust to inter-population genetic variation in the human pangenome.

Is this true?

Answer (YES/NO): NO